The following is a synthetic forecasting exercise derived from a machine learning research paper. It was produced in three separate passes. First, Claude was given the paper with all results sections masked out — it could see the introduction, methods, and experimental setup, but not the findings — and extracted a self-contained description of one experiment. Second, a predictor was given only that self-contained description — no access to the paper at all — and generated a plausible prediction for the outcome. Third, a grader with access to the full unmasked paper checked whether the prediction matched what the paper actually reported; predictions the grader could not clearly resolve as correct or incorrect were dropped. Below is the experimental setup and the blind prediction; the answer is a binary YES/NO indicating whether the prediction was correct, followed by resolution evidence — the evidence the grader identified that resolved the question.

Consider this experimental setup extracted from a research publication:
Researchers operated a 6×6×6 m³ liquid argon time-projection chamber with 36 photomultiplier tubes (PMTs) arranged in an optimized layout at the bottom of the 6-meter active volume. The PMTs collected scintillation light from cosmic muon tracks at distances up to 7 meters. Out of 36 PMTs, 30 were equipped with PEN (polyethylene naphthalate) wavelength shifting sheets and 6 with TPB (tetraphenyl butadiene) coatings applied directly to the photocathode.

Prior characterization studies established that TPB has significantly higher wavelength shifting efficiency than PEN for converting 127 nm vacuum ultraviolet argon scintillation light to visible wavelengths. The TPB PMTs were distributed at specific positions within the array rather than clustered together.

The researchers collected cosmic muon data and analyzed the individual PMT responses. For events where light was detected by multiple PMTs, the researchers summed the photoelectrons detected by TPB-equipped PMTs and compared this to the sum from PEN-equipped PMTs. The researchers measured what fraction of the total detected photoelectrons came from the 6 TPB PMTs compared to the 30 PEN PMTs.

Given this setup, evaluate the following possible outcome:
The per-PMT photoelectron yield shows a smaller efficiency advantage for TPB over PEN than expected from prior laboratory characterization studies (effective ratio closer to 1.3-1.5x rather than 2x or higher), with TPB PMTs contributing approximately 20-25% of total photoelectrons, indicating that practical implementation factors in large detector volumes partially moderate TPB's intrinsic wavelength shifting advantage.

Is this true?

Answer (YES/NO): NO